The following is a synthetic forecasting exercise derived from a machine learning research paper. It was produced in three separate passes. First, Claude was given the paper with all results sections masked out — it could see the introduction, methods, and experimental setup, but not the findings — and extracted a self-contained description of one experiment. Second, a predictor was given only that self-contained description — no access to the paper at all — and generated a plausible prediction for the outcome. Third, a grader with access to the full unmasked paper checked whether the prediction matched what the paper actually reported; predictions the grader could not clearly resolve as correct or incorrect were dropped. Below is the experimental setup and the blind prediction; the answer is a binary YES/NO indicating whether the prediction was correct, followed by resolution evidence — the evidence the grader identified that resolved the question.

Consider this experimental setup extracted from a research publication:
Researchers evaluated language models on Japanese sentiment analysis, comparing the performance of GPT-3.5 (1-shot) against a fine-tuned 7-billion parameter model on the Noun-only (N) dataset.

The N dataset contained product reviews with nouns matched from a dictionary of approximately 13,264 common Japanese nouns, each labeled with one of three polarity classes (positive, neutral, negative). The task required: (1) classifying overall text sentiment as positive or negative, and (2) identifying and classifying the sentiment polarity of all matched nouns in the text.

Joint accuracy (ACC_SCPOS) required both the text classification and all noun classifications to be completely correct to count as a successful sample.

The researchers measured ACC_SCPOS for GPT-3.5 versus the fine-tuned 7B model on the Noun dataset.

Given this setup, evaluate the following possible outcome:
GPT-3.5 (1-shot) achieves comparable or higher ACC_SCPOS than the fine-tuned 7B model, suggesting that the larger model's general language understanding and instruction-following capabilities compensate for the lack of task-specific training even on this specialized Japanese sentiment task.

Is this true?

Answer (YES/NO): NO